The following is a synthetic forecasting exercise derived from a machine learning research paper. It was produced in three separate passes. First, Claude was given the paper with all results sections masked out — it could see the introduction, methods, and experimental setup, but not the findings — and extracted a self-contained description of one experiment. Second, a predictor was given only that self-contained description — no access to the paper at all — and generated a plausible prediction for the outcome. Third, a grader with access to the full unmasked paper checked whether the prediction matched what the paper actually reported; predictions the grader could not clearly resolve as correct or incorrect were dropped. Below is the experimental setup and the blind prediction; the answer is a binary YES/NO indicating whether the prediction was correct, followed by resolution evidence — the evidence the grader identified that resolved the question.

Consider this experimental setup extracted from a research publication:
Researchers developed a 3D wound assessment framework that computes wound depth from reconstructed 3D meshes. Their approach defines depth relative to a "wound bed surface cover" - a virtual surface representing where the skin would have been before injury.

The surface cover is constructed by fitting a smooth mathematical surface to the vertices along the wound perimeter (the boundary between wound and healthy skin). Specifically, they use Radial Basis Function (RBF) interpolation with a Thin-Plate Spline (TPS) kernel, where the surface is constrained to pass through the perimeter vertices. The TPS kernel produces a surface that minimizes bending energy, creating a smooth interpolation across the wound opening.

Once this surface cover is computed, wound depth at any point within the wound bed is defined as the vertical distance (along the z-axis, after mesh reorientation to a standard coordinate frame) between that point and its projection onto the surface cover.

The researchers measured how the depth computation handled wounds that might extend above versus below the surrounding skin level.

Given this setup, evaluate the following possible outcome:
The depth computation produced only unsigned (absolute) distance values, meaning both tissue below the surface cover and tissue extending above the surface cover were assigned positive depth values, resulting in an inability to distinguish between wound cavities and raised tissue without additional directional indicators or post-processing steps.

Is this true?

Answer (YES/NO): NO